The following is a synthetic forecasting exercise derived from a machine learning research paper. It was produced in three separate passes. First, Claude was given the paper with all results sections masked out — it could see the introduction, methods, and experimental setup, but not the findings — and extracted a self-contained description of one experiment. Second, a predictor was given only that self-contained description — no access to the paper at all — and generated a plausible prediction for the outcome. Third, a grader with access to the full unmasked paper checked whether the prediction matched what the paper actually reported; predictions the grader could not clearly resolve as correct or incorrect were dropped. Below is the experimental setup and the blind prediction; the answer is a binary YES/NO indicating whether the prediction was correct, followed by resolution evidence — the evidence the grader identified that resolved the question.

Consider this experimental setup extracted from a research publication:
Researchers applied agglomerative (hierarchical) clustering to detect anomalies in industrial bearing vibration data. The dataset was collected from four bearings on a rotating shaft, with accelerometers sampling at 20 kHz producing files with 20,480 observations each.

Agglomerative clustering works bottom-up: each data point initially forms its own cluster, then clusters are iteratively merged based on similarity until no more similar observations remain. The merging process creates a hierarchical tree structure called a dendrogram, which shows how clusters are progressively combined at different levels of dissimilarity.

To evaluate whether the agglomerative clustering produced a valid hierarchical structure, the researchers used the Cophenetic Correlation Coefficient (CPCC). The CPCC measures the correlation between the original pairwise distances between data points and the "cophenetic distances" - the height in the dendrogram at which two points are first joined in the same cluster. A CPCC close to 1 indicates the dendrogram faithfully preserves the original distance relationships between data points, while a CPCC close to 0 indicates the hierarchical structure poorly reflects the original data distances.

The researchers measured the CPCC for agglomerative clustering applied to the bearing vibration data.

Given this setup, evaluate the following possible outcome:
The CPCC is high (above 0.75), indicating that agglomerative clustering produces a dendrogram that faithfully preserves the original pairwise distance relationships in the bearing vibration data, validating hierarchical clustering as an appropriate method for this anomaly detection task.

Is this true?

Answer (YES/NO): YES